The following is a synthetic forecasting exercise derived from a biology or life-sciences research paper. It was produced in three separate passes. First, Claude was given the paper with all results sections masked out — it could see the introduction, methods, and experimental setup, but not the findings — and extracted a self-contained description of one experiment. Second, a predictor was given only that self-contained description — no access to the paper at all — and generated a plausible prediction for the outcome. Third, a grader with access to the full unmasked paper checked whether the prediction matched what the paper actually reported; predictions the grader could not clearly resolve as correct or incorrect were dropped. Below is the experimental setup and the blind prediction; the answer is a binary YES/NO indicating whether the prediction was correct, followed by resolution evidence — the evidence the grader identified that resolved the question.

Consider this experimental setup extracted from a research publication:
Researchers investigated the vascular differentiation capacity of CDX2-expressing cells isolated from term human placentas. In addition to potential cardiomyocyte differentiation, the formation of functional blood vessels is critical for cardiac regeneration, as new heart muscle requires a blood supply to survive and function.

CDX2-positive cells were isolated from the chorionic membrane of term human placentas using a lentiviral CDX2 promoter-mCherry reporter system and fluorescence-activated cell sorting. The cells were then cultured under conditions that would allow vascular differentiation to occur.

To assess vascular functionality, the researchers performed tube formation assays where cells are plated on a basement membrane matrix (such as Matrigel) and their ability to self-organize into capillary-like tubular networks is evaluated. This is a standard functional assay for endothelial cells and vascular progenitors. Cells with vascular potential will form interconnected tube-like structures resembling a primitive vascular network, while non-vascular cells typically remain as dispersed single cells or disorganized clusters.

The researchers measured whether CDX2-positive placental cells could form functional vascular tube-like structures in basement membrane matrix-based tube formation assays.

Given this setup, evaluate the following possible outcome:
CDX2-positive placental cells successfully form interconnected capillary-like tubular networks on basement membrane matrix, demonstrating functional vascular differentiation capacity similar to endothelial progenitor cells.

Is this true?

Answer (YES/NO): YES